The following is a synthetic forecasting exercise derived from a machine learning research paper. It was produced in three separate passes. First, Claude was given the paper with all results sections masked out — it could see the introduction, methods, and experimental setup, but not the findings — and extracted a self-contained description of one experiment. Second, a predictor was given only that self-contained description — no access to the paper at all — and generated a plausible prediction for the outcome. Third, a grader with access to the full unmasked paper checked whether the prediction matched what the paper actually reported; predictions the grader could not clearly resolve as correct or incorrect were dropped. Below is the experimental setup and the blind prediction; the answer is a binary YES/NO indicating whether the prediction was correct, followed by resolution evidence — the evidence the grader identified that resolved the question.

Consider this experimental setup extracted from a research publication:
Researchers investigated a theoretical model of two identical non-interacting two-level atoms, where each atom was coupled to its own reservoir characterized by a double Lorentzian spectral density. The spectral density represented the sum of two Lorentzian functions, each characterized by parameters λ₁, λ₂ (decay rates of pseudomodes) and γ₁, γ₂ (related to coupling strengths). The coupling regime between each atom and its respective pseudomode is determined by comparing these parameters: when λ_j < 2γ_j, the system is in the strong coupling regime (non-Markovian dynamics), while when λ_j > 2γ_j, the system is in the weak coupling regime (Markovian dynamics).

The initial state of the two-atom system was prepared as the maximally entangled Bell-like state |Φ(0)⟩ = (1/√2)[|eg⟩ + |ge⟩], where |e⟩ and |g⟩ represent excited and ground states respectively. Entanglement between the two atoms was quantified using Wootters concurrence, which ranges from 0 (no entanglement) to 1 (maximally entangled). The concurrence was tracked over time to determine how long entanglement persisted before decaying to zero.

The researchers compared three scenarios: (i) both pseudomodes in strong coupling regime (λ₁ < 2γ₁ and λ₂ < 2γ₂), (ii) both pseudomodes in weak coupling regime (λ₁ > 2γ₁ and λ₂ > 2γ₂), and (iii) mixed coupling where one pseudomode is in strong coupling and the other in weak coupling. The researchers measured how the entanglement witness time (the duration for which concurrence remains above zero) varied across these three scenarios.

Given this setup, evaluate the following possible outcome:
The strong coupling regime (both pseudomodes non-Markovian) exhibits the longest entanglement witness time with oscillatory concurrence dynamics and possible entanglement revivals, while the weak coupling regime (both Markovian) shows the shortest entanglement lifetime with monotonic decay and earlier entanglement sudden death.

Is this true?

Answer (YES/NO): YES